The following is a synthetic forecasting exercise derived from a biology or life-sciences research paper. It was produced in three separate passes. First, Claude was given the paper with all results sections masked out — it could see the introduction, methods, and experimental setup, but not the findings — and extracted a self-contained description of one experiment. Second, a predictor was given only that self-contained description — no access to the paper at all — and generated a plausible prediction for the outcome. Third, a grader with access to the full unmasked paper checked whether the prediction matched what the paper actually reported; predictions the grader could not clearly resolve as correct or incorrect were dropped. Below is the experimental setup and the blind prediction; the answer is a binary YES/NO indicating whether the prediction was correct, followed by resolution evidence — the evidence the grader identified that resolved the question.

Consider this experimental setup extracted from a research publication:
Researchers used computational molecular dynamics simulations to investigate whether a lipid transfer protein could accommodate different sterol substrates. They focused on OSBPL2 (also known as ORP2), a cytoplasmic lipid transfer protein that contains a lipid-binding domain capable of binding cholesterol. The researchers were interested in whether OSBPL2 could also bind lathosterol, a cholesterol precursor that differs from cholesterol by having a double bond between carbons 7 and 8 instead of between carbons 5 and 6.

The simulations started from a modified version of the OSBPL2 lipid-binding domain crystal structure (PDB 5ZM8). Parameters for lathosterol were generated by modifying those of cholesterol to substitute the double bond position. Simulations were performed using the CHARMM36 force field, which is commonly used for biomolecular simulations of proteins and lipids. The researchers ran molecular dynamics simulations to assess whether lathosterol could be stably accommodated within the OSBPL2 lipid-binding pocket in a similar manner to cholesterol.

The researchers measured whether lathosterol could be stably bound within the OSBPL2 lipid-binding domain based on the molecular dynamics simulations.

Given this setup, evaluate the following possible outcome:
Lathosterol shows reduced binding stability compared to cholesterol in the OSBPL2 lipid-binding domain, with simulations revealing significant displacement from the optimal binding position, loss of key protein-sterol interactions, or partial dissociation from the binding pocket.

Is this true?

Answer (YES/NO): NO